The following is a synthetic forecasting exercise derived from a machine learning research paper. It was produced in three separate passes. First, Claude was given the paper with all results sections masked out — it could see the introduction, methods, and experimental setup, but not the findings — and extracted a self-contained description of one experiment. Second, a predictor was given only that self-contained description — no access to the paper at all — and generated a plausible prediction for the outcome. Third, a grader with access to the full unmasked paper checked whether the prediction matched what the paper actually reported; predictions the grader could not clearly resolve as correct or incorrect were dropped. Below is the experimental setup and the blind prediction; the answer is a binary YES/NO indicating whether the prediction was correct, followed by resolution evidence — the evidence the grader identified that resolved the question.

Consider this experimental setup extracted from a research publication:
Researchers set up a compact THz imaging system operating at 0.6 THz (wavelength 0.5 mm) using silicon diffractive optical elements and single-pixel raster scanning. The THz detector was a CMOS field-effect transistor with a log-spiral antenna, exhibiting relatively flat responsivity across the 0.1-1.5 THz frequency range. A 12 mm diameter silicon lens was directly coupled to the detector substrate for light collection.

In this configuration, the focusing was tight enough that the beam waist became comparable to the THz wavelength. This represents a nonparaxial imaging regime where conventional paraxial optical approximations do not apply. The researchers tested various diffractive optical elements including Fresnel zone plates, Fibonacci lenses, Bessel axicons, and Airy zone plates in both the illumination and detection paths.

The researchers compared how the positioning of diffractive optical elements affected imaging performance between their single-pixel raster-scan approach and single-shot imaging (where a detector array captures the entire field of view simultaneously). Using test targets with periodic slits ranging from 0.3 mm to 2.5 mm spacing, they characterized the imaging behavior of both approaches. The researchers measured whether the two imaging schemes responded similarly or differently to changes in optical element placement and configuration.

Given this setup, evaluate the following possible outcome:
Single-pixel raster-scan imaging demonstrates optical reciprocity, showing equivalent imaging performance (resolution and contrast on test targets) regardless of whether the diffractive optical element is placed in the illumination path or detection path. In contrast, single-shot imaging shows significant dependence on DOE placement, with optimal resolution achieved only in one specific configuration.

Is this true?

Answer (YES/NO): NO